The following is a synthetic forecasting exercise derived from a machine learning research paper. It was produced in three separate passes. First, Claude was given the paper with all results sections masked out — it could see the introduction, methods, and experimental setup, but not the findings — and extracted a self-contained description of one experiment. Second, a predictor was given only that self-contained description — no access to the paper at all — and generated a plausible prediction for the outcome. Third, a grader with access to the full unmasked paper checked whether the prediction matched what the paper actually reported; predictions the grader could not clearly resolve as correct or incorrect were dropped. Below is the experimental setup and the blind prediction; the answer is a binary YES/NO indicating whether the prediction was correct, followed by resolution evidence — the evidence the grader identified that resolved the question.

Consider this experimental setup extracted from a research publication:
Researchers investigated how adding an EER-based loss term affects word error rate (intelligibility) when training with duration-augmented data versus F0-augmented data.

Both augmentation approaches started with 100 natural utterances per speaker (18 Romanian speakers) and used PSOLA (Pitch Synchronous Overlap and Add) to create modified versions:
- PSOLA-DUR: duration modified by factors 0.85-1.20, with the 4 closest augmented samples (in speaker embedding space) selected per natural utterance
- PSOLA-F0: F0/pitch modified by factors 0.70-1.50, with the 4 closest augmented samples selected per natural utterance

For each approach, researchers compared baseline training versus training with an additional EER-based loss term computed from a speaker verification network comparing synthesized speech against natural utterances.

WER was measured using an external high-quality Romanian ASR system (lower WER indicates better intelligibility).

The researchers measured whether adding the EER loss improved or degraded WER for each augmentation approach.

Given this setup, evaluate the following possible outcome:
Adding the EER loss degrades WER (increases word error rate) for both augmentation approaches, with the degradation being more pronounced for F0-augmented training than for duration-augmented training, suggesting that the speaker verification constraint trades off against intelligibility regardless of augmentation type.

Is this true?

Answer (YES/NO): NO